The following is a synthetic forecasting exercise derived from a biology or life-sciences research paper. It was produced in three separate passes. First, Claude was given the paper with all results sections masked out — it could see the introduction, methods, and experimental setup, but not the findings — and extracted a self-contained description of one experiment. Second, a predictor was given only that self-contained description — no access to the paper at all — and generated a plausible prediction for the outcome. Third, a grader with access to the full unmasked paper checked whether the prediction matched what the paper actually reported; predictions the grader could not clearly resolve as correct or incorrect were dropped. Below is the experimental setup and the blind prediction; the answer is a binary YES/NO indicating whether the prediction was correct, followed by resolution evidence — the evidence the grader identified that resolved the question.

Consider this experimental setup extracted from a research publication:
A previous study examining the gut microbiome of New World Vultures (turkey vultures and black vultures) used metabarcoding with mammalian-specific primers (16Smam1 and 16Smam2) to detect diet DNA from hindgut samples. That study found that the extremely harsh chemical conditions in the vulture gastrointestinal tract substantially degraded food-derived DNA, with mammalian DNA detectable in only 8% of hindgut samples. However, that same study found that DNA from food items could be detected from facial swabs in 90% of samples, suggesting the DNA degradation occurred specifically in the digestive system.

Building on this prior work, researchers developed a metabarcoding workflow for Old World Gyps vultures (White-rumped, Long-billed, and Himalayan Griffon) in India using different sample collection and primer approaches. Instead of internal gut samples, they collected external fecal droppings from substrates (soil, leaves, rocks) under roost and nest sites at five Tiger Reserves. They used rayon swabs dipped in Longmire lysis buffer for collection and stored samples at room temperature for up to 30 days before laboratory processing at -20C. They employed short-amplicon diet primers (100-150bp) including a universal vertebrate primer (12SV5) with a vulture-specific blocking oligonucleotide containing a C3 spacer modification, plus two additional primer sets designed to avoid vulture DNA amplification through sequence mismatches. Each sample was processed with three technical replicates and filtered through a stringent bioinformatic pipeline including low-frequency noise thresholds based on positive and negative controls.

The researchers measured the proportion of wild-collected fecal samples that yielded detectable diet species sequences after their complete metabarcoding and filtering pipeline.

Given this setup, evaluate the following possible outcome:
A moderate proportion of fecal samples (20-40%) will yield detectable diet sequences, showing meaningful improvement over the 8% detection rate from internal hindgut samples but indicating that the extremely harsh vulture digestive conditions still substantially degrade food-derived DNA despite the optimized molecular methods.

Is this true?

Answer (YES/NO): NO